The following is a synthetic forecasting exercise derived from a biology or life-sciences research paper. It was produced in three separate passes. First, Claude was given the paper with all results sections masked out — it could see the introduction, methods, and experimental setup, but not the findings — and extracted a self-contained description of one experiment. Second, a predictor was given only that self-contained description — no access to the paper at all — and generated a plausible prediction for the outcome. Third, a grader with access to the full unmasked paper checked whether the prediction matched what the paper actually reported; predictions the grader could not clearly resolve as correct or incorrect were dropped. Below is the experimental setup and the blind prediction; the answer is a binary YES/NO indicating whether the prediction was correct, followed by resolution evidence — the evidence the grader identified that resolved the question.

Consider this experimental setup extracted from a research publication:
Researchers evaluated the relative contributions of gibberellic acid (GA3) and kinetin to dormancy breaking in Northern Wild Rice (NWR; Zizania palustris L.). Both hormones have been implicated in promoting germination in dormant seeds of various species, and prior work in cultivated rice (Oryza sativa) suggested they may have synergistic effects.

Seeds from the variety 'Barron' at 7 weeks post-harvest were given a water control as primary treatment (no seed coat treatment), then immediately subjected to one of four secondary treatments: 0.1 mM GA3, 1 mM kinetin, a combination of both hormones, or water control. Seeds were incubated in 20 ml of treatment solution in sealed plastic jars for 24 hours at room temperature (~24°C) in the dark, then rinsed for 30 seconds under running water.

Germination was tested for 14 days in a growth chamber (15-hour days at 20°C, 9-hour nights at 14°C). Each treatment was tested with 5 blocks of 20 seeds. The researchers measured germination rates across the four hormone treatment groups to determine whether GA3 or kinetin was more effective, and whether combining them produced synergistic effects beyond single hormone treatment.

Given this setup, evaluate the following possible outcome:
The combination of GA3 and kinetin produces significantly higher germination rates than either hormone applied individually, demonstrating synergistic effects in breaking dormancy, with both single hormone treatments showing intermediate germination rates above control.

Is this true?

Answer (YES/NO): NO